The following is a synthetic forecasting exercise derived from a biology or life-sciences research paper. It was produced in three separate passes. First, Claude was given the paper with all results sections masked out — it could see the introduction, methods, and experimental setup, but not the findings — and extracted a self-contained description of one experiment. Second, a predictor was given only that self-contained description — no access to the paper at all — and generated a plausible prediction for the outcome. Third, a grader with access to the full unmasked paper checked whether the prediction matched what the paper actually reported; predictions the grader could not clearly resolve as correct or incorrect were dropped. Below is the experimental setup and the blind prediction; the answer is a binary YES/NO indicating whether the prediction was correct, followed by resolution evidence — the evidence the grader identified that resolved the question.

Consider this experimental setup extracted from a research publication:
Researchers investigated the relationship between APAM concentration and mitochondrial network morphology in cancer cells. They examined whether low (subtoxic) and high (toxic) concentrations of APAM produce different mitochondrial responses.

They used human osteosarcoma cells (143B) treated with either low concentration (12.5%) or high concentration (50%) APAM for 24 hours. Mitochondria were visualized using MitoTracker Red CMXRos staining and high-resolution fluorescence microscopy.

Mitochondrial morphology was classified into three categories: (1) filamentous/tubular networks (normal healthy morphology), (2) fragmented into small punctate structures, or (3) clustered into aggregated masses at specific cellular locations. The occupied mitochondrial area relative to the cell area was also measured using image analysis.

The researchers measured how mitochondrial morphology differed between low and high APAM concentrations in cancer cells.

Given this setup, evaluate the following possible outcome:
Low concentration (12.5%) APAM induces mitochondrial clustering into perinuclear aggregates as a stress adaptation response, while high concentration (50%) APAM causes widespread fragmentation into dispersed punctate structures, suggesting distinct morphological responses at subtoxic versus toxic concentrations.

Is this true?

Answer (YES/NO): NO